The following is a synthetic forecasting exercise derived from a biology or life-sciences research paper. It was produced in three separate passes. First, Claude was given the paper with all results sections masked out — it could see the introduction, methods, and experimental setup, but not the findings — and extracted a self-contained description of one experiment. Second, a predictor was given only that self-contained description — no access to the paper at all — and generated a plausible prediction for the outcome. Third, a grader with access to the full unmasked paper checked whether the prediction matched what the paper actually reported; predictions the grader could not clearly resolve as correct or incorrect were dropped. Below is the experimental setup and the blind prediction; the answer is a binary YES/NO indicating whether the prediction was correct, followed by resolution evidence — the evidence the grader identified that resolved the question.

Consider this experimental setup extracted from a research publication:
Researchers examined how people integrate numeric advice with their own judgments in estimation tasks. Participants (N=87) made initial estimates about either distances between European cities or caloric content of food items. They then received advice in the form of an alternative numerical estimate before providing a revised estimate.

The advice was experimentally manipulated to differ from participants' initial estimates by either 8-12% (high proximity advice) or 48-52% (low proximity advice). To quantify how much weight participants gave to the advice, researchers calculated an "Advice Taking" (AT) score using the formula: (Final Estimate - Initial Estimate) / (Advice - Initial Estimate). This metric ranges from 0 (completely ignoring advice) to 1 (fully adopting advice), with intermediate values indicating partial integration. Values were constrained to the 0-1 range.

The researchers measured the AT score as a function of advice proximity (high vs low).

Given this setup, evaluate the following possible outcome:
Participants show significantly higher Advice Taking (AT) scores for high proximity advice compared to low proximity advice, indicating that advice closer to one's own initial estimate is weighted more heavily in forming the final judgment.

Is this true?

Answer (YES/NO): NO